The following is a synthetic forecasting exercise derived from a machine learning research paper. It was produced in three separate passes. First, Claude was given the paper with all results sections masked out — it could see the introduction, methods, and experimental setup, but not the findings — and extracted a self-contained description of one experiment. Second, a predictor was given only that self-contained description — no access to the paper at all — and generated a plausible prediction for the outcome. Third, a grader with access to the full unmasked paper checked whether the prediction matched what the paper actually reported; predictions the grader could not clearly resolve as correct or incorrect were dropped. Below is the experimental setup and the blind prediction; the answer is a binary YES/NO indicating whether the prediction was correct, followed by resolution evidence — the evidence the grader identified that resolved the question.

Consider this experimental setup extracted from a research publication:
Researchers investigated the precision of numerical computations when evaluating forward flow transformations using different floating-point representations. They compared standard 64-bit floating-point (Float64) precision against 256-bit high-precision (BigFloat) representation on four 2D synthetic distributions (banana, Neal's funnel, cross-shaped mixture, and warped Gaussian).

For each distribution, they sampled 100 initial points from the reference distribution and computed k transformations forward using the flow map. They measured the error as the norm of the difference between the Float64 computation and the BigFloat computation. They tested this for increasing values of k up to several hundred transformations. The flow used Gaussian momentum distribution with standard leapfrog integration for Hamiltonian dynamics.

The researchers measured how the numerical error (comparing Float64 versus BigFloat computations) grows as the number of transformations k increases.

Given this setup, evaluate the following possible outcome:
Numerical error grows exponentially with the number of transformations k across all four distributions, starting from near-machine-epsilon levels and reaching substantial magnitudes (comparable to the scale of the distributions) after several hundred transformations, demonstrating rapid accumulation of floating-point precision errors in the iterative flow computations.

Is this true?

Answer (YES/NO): NO